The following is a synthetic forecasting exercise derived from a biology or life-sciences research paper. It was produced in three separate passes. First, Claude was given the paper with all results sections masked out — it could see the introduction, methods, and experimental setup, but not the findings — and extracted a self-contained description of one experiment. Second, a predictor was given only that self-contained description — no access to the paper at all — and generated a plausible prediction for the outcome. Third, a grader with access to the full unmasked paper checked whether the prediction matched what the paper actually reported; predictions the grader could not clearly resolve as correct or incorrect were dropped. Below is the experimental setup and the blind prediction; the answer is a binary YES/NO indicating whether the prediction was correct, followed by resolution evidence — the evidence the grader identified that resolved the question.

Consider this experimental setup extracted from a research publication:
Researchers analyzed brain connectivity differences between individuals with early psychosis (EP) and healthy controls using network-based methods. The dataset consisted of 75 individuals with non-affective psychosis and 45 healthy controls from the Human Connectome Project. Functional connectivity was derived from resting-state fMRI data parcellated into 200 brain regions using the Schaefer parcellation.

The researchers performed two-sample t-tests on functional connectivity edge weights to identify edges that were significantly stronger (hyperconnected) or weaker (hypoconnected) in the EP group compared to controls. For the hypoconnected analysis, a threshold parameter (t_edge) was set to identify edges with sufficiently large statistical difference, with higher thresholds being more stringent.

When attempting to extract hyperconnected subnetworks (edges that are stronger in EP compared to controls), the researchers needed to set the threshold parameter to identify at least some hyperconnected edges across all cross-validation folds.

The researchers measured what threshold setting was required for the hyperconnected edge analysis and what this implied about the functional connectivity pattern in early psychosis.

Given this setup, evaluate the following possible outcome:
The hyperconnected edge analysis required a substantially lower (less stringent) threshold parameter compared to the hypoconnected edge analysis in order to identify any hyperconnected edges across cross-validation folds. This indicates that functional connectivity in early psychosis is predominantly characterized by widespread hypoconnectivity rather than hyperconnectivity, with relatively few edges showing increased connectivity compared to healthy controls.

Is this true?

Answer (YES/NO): YES